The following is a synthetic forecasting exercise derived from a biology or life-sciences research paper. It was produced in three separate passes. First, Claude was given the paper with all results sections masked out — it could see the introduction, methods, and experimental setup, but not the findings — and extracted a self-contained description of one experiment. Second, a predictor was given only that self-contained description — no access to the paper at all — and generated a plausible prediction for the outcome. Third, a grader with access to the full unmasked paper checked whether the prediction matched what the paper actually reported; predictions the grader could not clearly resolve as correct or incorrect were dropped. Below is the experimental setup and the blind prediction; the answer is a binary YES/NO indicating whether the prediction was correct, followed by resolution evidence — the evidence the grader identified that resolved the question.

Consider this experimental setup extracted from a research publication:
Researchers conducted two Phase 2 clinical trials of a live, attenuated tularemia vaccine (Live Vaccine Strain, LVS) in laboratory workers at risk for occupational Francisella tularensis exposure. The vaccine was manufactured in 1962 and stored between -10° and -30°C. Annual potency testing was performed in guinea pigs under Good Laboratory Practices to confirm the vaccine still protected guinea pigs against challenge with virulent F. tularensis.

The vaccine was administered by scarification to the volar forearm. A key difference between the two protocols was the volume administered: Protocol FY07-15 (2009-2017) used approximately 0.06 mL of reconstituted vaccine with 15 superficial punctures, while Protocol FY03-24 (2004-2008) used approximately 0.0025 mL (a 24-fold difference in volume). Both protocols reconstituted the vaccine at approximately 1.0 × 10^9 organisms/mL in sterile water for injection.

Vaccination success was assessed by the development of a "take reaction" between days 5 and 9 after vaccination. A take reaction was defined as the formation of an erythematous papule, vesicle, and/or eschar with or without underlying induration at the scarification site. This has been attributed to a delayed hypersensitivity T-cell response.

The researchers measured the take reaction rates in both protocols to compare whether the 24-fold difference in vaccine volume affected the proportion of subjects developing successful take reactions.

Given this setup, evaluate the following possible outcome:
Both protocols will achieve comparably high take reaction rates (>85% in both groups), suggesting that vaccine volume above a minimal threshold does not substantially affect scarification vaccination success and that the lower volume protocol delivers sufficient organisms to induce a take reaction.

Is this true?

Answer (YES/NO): YES